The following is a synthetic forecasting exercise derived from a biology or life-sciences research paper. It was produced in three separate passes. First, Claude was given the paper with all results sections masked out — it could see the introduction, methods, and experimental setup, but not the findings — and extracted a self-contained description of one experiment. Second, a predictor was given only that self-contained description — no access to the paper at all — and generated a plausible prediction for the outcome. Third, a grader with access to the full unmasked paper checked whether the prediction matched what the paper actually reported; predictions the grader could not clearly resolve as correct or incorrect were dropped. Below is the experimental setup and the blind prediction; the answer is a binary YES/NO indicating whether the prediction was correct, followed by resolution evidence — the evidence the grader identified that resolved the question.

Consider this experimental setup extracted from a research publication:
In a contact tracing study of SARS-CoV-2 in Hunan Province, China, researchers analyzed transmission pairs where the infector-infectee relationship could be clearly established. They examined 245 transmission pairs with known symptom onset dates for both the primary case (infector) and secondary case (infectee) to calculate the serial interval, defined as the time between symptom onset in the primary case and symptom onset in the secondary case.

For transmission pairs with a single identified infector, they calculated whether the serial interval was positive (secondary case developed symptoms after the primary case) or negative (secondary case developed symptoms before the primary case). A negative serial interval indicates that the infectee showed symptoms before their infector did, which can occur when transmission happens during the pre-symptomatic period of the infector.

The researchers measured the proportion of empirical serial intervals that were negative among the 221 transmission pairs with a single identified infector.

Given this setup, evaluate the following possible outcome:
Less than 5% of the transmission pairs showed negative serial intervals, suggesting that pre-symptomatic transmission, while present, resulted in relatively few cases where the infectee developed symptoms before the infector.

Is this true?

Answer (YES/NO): NO